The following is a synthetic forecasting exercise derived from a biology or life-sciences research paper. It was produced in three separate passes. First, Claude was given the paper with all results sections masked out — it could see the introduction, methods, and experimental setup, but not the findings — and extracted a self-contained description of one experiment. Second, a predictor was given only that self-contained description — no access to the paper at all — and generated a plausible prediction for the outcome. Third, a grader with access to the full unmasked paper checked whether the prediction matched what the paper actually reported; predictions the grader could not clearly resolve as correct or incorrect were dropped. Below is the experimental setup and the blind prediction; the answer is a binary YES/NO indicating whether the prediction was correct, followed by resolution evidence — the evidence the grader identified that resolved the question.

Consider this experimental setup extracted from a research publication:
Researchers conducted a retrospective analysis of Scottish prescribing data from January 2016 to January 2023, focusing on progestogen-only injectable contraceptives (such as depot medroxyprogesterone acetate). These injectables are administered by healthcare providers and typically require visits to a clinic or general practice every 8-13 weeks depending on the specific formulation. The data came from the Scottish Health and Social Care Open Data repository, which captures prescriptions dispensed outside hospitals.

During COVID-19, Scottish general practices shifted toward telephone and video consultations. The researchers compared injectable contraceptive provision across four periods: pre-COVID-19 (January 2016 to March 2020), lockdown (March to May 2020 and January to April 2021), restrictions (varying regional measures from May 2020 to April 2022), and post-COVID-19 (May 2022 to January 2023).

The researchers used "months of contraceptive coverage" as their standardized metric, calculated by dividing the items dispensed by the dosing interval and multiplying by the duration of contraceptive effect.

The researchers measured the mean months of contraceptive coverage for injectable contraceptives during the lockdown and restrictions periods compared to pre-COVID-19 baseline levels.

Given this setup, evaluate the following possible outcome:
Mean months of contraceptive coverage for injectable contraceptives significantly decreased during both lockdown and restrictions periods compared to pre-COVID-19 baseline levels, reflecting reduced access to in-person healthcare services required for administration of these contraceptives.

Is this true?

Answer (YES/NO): NO